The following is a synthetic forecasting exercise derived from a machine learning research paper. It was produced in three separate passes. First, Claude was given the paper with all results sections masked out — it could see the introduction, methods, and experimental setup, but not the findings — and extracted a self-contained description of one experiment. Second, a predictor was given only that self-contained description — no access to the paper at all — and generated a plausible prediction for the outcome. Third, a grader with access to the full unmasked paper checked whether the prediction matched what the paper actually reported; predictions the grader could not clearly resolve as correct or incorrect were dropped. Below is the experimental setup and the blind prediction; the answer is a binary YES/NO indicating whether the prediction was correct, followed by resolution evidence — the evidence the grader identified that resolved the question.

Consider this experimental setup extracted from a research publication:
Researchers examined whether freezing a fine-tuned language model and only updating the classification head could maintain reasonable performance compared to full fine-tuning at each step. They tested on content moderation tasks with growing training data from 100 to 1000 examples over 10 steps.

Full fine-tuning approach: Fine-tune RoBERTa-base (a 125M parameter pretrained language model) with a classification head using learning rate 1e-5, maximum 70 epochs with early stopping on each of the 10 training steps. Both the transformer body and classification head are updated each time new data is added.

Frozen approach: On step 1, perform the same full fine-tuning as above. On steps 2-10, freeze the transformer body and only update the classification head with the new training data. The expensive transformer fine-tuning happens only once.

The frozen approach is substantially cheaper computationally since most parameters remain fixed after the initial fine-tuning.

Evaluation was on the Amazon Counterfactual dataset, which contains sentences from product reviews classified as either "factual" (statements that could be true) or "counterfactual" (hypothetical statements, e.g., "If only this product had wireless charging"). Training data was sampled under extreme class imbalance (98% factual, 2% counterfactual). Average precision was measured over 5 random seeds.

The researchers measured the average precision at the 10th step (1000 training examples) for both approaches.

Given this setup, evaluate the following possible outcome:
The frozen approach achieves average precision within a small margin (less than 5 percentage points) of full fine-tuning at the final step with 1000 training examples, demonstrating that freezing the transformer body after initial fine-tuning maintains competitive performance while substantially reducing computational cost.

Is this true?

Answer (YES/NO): NO